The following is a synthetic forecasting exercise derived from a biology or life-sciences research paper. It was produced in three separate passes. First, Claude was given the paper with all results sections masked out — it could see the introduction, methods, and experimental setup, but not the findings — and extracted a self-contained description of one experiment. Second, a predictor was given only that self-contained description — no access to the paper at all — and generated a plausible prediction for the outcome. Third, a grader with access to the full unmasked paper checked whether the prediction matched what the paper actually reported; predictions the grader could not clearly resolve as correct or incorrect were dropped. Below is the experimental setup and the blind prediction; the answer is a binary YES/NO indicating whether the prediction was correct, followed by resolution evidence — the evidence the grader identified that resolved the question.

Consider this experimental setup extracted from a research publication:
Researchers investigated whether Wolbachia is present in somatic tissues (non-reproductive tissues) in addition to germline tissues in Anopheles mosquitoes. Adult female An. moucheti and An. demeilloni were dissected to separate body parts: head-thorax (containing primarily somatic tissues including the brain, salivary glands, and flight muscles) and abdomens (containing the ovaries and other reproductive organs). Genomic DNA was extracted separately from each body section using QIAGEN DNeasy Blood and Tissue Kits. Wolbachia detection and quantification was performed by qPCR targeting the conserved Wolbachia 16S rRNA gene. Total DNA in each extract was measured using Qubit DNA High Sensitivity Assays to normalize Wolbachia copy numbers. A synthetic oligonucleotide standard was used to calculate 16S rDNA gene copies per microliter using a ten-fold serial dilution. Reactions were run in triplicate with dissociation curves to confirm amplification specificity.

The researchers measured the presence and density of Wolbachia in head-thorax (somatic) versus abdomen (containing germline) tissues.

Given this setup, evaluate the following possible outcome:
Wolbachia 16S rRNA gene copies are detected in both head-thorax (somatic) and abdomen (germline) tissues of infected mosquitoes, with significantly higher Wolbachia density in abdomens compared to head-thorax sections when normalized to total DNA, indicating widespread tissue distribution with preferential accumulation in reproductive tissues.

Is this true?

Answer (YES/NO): YES